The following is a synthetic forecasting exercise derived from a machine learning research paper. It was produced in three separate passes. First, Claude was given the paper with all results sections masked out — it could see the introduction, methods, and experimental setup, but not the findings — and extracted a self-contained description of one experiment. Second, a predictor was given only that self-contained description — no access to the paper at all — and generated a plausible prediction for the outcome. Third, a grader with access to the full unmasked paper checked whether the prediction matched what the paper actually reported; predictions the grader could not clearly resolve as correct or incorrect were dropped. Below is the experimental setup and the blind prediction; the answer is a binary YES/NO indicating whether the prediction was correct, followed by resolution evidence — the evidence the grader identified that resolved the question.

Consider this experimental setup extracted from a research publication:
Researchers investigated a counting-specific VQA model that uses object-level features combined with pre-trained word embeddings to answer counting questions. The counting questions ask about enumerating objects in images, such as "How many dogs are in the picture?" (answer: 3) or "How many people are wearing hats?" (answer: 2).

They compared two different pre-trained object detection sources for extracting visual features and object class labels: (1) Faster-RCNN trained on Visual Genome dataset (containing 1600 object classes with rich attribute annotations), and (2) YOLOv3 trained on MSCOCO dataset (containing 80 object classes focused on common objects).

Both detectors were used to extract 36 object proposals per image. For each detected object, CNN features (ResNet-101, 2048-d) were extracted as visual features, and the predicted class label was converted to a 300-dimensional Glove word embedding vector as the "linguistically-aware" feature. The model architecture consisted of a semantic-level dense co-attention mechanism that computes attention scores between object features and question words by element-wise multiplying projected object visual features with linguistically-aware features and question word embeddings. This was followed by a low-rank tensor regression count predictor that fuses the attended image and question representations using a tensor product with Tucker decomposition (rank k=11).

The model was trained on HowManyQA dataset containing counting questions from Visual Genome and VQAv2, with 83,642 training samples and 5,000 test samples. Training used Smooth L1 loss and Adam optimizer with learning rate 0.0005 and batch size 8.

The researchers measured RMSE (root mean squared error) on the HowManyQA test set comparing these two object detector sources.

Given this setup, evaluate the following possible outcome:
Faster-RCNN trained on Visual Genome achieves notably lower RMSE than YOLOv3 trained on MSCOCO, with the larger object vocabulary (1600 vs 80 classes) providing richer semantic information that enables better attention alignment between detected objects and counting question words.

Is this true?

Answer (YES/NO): NO